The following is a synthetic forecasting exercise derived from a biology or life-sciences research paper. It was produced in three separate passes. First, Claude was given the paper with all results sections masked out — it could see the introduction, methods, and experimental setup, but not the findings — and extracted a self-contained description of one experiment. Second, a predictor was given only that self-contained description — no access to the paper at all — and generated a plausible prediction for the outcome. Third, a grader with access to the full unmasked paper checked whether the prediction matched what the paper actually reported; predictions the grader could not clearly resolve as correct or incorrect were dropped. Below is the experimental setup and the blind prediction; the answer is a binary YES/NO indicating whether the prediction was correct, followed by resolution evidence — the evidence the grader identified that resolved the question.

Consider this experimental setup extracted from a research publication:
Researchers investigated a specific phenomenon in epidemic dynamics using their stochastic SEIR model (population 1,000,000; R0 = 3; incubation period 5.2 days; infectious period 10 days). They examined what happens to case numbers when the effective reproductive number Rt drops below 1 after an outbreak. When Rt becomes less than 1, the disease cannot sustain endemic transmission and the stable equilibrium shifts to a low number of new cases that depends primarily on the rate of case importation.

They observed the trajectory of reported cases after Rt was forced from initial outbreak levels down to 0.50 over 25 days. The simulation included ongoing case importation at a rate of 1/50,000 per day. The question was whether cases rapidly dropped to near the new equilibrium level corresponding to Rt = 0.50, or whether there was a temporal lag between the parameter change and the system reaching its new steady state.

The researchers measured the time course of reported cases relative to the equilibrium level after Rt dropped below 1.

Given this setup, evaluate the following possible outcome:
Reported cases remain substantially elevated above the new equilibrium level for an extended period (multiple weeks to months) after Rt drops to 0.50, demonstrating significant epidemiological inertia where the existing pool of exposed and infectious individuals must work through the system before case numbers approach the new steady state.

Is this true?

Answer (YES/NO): YES